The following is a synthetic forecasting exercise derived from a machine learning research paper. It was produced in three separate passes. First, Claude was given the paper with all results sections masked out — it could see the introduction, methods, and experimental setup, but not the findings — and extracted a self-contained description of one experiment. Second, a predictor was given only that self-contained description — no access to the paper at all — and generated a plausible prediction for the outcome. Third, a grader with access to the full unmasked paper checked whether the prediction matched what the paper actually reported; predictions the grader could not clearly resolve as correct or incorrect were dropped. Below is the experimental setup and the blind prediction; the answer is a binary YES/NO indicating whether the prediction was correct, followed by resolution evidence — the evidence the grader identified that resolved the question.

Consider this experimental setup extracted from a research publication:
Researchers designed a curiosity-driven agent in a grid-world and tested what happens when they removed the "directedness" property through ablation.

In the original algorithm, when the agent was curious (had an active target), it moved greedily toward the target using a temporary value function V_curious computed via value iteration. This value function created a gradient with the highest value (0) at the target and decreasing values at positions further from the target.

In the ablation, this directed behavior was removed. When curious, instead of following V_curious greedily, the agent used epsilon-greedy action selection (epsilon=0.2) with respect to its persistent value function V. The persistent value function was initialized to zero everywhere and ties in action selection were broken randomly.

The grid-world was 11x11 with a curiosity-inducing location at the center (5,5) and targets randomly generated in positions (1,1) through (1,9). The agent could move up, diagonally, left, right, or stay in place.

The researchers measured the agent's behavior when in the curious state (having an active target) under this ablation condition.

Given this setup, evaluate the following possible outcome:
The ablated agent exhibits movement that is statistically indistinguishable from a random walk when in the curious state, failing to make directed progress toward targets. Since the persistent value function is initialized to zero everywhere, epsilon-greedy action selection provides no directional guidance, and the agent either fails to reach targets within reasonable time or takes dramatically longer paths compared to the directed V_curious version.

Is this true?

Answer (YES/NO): NO